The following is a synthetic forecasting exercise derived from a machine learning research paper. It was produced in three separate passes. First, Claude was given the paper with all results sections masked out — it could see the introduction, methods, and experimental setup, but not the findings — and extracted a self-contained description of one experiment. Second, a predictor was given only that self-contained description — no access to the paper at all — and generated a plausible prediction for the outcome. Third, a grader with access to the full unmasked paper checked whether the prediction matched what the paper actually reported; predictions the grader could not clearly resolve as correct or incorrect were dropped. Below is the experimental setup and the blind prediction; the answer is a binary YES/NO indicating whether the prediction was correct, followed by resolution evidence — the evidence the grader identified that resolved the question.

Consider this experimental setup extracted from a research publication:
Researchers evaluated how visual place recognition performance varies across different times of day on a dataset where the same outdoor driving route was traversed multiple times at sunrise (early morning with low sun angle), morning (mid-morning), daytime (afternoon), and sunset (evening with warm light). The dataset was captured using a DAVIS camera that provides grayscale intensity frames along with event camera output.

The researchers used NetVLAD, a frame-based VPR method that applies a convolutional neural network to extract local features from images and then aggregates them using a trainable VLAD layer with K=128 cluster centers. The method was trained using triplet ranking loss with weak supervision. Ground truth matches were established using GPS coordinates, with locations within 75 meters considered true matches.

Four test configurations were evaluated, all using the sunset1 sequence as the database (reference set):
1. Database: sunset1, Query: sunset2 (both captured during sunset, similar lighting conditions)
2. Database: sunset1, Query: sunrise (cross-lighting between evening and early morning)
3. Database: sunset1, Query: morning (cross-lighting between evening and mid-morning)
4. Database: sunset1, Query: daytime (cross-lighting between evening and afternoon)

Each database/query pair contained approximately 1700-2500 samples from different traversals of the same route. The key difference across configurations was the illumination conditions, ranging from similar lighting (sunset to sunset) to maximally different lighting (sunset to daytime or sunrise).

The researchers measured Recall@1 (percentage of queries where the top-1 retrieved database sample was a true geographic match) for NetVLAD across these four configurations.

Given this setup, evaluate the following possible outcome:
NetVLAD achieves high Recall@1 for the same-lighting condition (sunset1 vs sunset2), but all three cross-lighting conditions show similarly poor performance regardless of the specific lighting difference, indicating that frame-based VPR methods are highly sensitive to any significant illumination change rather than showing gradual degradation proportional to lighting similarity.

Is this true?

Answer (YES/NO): NO